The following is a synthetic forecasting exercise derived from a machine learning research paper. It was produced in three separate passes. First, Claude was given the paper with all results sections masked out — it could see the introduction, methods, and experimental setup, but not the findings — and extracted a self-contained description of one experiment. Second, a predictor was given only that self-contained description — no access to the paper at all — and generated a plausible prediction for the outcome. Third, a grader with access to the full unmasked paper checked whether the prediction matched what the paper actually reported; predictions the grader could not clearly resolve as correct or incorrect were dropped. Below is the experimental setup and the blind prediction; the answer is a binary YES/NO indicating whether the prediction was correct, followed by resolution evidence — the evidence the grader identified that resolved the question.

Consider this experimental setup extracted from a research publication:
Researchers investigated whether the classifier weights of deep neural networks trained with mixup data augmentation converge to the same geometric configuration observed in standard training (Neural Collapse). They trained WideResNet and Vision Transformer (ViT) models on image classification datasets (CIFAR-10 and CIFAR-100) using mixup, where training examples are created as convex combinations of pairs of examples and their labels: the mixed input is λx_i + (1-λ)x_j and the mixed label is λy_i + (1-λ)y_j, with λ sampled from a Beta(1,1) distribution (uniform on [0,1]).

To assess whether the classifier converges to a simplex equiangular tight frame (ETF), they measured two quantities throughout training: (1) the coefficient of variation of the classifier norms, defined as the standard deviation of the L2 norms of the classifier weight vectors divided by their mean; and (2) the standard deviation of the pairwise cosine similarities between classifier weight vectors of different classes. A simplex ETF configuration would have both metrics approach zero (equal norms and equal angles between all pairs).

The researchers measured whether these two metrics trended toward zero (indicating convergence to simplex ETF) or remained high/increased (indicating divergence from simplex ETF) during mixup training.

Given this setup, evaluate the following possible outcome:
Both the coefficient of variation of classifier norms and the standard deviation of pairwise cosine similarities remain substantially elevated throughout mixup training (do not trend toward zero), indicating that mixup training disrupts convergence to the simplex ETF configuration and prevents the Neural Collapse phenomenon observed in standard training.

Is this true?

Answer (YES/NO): NO